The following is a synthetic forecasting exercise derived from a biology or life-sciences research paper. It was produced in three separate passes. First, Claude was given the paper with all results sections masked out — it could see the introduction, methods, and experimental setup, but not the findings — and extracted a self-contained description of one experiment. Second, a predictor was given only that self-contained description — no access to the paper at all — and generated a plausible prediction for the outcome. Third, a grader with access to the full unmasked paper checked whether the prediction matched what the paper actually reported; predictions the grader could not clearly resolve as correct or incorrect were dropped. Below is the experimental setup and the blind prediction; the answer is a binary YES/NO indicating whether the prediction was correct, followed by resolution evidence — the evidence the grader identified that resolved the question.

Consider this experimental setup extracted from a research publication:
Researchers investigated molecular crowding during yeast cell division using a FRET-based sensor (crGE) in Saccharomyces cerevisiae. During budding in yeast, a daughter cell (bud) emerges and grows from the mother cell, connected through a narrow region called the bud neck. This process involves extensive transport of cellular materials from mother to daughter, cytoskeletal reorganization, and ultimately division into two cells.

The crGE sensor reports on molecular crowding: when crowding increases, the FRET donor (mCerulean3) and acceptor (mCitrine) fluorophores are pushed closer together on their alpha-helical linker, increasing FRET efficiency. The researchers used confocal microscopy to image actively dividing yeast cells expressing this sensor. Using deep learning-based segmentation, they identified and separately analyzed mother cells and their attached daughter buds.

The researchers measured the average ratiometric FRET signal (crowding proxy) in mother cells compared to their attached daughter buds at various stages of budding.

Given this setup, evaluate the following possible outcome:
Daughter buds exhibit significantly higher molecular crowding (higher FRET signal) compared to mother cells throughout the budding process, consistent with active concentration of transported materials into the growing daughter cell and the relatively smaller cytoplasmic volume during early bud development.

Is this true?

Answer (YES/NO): NO